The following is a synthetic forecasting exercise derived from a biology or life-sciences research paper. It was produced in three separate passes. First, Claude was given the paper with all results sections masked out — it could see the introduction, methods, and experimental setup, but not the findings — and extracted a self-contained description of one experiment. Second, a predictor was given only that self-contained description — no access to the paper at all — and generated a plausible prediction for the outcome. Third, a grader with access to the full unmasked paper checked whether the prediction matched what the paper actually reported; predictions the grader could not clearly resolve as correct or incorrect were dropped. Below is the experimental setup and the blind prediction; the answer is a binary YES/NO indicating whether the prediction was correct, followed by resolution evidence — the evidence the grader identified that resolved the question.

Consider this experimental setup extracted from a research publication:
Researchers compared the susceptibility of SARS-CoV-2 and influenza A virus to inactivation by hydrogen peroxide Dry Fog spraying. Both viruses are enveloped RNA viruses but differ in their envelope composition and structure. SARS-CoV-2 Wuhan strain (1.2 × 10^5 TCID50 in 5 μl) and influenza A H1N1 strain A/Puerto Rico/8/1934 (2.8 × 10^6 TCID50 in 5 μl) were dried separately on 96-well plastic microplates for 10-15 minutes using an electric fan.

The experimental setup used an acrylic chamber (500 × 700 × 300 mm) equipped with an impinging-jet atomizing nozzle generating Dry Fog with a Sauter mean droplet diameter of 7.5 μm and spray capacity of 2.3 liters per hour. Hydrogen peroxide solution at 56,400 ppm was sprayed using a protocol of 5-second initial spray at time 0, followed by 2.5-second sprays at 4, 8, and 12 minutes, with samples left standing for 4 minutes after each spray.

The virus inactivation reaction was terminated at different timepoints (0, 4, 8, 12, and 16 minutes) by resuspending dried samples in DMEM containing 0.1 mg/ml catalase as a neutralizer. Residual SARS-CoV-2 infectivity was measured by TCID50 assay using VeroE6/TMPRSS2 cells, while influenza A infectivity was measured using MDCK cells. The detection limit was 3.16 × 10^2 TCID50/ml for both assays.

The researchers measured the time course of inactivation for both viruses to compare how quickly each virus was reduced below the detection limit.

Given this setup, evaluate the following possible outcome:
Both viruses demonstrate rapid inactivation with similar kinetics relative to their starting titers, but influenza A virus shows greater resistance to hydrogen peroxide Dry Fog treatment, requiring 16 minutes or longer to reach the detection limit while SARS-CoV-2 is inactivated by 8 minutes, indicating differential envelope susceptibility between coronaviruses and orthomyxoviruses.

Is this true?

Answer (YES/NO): NO